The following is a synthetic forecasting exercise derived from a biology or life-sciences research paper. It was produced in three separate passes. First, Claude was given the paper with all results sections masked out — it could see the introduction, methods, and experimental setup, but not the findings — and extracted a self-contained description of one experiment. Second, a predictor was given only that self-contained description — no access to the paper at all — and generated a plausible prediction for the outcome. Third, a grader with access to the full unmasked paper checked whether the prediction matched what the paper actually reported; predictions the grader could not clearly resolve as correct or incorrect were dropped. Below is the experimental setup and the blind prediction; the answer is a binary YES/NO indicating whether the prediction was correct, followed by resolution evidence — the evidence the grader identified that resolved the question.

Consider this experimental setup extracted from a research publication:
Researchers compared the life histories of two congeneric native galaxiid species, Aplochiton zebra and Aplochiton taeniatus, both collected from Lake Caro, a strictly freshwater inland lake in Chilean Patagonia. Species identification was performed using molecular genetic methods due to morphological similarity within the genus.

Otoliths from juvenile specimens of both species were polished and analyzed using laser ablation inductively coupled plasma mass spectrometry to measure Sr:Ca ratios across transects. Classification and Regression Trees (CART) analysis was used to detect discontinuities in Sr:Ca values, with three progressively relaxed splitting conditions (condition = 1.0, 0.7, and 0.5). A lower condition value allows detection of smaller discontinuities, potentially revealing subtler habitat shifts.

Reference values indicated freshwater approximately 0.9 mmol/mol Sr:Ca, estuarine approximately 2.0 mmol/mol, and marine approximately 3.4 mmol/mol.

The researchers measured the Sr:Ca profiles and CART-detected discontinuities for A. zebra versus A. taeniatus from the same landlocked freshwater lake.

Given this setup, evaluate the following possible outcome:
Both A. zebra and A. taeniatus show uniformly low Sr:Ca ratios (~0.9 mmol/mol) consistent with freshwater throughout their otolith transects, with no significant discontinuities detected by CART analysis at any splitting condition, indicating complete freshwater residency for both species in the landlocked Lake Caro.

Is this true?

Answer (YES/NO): NO